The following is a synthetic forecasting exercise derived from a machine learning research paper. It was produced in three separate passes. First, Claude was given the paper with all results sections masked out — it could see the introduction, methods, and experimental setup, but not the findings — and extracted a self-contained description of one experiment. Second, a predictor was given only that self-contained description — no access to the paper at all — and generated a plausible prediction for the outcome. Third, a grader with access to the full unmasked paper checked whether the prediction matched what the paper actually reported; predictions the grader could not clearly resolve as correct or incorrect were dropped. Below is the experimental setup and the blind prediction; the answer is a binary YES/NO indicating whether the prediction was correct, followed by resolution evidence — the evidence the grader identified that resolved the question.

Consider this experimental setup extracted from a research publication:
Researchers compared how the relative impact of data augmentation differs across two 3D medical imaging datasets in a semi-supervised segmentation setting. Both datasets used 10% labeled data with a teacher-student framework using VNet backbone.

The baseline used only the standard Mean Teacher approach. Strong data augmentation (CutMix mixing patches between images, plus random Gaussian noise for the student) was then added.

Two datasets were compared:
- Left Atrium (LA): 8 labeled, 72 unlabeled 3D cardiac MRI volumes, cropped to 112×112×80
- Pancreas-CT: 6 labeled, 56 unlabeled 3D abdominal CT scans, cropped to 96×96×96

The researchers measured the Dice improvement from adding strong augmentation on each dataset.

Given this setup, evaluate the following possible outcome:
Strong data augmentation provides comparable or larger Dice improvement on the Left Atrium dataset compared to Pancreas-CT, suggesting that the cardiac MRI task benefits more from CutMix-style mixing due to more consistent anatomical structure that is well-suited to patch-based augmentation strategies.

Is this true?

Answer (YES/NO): NO